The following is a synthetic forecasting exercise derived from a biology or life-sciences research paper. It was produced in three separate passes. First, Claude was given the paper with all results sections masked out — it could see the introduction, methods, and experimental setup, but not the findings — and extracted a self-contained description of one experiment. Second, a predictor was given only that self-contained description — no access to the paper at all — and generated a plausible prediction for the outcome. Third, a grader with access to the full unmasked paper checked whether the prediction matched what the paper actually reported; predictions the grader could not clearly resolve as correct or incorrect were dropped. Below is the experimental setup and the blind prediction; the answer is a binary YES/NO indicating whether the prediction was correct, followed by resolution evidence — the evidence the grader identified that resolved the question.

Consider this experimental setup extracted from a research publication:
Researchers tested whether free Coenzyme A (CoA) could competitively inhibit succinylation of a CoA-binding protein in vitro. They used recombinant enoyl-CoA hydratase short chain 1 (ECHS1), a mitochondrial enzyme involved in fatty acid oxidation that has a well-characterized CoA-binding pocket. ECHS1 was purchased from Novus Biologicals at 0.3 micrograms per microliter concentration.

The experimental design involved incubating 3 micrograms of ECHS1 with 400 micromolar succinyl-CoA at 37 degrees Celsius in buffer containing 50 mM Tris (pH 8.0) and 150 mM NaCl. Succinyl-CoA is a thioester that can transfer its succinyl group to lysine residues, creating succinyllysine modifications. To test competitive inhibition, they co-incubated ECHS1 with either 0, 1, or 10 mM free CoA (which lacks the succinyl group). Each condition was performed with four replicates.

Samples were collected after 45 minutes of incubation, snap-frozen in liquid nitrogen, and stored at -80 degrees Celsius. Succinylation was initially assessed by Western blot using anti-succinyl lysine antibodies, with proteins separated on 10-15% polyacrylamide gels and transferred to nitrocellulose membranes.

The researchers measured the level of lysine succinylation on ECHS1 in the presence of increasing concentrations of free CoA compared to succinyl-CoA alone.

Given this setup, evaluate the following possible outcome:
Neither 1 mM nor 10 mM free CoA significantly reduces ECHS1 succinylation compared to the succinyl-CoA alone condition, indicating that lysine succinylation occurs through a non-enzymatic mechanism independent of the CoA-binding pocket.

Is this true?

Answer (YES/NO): NO